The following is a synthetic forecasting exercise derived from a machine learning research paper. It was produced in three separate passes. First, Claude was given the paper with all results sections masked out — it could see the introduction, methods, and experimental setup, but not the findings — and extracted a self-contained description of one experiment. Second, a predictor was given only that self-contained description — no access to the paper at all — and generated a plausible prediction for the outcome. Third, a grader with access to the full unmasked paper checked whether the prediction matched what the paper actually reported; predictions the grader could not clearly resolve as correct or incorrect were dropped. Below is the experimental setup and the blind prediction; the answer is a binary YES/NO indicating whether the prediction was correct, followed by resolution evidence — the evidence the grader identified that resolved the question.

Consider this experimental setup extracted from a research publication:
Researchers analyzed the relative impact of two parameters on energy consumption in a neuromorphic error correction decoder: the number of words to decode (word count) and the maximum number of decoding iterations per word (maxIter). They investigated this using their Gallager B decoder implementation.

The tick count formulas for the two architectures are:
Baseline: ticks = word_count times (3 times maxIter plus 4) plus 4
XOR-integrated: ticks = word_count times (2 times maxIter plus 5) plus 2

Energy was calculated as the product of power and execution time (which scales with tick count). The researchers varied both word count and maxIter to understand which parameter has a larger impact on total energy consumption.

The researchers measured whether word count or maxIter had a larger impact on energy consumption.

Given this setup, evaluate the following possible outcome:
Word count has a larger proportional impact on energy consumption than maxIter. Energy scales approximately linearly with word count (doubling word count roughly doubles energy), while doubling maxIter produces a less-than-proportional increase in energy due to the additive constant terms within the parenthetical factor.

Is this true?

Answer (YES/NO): NO